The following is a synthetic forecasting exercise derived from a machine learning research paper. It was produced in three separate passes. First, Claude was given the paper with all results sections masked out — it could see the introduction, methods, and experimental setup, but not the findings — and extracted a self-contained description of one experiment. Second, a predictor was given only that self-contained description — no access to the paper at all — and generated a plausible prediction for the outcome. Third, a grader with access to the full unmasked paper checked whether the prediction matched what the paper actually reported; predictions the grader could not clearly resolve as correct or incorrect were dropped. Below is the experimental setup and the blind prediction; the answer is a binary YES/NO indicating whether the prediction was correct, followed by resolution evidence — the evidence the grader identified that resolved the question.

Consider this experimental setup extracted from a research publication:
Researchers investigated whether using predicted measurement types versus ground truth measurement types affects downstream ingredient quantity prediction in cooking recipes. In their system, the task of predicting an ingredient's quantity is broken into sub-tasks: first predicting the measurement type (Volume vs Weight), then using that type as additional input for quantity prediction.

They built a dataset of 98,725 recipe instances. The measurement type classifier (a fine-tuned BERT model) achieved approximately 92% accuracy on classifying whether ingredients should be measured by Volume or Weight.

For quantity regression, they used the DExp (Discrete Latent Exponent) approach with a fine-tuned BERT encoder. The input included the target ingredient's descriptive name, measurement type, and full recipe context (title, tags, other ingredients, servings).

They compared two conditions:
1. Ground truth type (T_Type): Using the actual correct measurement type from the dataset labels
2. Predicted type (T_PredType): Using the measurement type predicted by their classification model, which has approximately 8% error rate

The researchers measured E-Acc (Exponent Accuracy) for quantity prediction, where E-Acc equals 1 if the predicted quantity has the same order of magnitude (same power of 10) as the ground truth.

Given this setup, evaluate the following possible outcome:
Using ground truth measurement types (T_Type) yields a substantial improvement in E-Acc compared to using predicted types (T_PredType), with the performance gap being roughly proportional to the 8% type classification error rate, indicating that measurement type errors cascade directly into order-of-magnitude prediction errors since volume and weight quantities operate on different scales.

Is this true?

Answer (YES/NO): NO